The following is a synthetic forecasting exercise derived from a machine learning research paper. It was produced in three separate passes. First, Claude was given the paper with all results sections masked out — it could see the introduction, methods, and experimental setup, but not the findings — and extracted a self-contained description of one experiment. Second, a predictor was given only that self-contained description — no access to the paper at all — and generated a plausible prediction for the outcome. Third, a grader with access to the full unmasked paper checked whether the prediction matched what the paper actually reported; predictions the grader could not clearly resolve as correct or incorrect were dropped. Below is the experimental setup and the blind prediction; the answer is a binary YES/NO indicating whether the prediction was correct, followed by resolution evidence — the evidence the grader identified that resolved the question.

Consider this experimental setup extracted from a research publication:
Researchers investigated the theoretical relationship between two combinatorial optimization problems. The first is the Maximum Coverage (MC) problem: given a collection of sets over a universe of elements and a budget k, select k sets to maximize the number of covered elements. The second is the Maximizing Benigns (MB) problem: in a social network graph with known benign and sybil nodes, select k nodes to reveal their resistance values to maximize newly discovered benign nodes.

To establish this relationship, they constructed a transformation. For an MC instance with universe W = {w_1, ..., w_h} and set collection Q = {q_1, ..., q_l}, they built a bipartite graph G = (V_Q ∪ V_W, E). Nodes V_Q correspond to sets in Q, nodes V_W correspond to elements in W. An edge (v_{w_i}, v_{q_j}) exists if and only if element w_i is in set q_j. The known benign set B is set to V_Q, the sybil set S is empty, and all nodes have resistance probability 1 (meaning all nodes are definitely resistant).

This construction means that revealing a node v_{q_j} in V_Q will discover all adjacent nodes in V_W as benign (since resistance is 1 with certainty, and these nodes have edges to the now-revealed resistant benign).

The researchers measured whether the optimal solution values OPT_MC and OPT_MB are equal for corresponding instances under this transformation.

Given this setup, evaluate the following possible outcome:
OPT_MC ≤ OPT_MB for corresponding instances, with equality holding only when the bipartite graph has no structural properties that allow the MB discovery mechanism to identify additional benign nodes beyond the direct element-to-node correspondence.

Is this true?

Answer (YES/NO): NO